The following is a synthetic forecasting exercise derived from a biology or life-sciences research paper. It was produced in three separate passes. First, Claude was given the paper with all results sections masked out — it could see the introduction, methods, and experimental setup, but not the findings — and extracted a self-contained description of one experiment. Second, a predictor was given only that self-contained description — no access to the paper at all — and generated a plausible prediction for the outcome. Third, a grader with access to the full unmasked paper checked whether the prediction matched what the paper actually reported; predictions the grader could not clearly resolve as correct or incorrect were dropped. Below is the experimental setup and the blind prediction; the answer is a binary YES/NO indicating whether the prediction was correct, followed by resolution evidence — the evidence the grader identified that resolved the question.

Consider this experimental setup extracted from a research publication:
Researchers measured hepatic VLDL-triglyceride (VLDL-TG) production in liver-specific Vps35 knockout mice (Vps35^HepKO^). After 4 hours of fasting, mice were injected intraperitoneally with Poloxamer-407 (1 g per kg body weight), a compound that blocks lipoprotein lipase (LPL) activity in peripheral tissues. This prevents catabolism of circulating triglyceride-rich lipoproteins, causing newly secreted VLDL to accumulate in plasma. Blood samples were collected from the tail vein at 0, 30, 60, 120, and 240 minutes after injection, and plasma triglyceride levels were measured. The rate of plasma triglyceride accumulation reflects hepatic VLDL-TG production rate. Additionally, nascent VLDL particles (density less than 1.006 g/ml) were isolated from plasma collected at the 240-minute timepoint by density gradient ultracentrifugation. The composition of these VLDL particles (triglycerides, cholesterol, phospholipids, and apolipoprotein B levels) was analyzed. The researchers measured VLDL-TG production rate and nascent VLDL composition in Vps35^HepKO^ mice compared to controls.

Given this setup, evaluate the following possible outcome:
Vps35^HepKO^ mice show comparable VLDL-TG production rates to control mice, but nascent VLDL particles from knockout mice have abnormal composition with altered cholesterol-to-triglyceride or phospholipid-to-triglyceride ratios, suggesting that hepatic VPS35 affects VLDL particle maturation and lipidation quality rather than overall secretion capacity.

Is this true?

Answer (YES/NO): YES